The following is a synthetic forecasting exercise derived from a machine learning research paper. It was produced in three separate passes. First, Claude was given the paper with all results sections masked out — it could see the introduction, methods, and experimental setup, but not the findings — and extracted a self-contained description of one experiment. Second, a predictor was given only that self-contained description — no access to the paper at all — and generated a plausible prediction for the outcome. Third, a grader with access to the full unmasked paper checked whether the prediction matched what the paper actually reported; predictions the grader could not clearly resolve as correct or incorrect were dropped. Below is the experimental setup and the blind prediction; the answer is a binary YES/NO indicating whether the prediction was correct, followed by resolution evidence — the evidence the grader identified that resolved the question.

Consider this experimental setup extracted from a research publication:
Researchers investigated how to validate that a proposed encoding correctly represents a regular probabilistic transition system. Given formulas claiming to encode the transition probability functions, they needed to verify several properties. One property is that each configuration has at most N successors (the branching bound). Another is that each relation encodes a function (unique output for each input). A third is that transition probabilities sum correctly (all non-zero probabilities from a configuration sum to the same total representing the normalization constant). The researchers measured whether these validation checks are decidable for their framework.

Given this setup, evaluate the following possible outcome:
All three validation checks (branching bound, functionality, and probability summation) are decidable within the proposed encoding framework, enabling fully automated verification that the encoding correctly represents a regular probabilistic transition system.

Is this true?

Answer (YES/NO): YES